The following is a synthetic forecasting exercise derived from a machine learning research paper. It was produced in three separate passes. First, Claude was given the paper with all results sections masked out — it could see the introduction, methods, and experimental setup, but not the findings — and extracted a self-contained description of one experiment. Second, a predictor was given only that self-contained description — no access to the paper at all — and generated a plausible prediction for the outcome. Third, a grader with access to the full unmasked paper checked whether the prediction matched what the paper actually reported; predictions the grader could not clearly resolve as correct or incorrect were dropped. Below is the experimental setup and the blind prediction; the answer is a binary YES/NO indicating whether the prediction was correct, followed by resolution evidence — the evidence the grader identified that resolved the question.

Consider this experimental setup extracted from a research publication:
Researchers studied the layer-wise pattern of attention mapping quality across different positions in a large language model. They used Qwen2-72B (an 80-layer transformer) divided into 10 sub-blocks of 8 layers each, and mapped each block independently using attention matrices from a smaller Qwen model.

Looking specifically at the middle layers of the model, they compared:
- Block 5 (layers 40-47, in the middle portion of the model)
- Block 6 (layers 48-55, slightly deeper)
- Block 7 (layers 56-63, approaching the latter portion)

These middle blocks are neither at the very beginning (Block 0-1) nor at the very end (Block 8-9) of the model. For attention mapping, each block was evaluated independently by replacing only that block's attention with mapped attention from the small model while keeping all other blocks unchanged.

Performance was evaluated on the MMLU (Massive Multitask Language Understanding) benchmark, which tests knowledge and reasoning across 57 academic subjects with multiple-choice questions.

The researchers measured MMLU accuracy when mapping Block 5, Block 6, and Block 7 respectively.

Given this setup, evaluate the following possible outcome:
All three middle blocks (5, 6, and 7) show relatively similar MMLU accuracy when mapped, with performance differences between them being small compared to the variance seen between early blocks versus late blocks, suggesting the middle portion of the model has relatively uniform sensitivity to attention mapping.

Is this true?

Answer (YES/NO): NO